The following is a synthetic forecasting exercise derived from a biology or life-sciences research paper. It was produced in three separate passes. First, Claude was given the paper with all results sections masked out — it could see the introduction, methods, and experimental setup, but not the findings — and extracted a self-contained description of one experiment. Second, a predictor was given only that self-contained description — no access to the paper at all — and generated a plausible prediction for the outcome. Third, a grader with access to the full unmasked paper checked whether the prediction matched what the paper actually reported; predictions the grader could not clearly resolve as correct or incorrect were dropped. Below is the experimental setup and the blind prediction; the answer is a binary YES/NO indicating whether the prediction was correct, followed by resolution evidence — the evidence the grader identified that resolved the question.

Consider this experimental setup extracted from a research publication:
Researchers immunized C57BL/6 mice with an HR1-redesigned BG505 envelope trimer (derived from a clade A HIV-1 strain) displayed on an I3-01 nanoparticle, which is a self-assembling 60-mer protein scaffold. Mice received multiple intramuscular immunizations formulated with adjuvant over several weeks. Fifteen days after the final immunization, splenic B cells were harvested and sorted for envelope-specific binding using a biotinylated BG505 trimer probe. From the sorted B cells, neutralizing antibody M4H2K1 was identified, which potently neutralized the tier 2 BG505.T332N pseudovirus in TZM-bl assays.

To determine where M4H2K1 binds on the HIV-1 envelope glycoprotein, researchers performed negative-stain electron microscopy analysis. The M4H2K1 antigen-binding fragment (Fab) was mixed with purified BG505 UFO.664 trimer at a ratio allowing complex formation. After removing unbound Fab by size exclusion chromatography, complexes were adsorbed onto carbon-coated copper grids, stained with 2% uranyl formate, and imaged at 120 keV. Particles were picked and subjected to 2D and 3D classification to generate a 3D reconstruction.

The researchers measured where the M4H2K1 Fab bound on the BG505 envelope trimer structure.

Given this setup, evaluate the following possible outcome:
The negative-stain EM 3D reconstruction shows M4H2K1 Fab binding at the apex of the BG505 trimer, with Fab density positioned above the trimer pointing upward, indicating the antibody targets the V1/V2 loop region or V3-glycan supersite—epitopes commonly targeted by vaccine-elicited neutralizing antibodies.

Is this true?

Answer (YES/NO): NO